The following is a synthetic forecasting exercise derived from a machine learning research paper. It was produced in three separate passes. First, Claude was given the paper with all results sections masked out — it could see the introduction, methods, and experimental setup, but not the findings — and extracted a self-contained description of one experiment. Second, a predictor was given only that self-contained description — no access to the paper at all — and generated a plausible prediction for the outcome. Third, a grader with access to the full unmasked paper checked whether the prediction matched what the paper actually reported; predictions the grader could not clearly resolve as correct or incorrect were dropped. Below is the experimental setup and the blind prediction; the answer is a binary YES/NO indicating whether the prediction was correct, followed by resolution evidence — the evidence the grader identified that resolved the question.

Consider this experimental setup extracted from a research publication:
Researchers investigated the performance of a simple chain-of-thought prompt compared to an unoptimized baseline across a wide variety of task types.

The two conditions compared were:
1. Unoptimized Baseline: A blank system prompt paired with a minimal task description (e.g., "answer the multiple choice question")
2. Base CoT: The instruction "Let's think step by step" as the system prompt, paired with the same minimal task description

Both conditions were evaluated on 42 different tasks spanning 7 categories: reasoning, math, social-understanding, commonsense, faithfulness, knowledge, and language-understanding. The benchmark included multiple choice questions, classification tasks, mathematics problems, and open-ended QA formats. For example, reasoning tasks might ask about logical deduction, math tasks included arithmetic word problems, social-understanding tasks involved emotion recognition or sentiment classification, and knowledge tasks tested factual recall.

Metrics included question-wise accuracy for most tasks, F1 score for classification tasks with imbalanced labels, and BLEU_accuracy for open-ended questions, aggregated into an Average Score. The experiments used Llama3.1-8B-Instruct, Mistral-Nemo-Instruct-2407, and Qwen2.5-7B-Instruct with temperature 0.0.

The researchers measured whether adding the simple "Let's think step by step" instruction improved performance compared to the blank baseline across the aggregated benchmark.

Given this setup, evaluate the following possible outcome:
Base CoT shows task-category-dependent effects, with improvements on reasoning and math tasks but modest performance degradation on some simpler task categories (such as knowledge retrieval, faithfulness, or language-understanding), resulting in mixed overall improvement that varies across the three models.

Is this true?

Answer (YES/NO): NO